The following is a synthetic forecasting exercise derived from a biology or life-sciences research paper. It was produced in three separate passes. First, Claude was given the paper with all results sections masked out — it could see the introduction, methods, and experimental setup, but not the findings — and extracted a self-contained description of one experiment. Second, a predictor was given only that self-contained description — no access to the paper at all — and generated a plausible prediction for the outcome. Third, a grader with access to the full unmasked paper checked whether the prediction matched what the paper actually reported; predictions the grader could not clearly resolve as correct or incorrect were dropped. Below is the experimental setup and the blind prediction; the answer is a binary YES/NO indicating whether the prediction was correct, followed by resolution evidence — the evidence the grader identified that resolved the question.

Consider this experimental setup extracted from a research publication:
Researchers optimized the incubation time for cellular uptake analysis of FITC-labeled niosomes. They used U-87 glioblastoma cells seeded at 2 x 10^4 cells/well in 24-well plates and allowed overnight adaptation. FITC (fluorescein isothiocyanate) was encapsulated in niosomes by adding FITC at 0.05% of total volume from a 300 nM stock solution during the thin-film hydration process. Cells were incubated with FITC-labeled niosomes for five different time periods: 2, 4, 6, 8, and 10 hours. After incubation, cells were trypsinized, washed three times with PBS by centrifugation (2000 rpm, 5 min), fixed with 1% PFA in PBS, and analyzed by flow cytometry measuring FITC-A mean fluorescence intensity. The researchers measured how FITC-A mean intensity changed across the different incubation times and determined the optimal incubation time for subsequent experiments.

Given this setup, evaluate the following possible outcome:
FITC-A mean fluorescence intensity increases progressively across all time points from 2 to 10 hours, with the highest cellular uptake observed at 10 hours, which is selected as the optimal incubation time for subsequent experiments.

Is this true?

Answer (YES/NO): NO